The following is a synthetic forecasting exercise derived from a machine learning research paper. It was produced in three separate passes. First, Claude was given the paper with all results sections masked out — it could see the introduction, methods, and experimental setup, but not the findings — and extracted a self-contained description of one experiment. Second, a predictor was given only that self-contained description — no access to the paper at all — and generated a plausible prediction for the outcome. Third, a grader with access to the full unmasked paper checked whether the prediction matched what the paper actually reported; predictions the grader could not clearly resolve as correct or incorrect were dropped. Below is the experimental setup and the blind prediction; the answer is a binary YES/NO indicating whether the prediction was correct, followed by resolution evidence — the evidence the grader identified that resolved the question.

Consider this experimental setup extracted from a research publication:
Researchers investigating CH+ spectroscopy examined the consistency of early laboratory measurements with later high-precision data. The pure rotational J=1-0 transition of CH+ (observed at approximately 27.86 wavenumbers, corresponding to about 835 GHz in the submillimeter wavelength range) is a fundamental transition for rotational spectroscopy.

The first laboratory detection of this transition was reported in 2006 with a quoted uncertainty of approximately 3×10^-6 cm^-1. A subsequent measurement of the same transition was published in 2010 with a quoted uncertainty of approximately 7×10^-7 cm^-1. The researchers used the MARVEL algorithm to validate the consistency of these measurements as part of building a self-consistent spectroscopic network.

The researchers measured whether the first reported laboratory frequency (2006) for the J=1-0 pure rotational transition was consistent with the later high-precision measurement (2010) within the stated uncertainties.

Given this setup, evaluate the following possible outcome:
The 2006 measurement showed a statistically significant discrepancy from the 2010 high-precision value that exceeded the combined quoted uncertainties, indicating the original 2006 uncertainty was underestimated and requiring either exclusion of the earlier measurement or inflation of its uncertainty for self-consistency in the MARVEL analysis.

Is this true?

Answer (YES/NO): YES